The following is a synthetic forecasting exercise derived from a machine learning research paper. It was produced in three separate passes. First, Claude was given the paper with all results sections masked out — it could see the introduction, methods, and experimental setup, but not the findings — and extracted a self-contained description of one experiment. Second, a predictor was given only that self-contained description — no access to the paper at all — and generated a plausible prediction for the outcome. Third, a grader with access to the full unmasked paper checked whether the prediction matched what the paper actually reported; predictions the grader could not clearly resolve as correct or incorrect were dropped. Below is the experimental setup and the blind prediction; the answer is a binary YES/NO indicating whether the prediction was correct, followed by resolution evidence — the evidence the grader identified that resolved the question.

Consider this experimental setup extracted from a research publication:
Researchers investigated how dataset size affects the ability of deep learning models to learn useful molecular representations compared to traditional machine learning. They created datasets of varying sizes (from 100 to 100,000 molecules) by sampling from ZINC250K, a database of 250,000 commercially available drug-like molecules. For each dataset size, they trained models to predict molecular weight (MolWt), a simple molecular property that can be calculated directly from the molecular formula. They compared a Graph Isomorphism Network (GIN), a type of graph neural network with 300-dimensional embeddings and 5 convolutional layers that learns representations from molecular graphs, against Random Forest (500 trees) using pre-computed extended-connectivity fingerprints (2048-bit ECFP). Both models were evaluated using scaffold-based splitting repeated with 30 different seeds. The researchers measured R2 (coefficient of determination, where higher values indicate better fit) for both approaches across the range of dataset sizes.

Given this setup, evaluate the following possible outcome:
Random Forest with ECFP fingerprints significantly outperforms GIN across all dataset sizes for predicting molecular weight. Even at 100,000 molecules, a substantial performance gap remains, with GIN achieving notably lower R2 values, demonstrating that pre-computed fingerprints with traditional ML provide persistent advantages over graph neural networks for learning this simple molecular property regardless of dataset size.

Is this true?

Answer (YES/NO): NO